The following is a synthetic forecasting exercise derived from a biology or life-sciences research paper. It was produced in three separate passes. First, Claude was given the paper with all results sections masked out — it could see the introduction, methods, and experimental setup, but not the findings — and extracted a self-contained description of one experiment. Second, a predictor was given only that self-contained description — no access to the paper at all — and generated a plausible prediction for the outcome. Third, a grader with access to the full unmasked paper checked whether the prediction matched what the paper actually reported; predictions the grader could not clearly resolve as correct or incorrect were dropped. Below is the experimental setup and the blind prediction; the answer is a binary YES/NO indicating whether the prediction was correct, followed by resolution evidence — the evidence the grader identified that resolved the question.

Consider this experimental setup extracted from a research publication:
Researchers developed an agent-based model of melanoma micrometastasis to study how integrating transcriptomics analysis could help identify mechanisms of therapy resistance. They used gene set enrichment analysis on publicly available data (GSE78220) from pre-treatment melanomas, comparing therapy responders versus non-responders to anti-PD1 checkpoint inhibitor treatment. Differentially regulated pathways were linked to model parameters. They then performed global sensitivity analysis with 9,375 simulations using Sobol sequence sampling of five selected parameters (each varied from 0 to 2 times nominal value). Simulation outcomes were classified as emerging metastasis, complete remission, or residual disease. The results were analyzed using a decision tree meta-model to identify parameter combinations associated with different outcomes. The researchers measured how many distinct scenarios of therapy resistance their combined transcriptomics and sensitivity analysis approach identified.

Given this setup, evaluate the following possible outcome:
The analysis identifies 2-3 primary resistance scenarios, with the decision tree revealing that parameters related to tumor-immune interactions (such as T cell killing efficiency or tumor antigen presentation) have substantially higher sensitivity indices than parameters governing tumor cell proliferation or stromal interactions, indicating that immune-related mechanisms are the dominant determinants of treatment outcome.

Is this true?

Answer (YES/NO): NO